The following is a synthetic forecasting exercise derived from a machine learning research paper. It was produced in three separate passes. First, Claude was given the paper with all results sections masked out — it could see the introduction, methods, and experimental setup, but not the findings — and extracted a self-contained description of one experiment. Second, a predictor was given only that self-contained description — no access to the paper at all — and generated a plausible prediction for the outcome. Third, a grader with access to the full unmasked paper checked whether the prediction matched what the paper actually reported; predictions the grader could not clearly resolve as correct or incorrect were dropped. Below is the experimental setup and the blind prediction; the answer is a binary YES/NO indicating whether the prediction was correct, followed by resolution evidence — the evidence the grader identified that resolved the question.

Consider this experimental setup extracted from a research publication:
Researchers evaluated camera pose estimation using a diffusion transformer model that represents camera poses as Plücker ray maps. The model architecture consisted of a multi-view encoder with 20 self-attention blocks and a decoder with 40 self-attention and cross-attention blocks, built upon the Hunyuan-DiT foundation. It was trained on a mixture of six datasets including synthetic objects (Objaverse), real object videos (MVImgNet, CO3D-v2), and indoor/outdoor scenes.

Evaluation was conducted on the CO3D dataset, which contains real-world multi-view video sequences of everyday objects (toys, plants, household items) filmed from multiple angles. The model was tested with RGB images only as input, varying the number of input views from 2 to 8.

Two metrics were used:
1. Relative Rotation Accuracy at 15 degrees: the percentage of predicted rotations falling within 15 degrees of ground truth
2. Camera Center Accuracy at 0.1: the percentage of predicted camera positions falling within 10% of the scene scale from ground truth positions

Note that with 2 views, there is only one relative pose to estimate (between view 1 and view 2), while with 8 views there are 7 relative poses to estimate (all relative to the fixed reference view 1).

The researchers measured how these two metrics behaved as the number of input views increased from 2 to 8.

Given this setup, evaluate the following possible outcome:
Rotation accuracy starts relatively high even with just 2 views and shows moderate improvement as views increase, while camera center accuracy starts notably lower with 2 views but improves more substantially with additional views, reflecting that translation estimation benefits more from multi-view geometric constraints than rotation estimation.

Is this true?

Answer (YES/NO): NO